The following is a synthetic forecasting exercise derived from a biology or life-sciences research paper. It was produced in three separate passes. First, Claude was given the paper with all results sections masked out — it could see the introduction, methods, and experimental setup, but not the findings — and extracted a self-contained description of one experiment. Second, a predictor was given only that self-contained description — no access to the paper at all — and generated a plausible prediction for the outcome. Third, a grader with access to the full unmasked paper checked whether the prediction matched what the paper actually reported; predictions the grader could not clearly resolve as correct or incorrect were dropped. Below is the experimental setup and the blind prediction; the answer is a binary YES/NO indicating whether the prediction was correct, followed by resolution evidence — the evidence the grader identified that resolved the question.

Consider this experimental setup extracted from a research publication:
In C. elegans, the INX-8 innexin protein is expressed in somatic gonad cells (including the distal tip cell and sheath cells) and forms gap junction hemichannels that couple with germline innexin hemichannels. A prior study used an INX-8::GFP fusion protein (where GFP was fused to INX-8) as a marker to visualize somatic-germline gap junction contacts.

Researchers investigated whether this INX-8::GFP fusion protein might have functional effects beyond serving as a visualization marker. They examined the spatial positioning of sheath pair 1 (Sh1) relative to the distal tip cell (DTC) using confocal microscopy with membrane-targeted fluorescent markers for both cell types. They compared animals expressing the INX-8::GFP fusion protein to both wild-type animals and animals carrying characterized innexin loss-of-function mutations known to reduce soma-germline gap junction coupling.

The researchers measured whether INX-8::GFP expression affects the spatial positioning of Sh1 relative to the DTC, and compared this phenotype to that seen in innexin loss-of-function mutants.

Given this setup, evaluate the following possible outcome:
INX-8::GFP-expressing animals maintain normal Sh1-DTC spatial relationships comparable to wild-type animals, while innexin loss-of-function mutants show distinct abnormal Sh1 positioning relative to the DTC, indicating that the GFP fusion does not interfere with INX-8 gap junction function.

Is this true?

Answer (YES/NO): NO